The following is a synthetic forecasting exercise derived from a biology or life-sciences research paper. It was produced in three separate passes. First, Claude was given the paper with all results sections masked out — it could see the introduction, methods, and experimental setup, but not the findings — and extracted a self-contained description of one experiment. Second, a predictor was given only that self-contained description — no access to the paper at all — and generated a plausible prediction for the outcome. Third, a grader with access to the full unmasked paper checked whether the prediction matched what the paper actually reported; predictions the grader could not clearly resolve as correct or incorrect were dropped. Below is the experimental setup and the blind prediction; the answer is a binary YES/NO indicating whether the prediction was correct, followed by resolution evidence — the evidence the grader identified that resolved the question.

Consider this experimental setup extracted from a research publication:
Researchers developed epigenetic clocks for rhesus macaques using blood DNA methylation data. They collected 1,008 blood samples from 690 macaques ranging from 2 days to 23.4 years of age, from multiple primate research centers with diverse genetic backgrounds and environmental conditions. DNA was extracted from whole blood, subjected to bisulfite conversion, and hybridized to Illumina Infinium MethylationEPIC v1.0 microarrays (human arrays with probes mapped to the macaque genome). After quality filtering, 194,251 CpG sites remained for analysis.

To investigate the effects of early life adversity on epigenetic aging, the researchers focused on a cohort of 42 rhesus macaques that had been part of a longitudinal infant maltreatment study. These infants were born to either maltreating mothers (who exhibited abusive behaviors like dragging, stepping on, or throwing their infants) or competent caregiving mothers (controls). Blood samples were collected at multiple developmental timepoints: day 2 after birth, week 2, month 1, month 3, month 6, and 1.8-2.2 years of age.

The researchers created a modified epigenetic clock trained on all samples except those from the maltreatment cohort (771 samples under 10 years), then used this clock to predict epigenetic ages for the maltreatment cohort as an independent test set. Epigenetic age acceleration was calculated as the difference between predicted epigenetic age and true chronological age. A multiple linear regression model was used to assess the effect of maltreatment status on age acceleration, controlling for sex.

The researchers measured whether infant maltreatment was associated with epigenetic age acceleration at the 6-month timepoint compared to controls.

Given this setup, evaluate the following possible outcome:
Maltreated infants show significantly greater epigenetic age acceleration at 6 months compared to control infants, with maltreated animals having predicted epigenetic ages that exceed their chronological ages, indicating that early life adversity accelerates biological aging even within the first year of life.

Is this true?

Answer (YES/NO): YES